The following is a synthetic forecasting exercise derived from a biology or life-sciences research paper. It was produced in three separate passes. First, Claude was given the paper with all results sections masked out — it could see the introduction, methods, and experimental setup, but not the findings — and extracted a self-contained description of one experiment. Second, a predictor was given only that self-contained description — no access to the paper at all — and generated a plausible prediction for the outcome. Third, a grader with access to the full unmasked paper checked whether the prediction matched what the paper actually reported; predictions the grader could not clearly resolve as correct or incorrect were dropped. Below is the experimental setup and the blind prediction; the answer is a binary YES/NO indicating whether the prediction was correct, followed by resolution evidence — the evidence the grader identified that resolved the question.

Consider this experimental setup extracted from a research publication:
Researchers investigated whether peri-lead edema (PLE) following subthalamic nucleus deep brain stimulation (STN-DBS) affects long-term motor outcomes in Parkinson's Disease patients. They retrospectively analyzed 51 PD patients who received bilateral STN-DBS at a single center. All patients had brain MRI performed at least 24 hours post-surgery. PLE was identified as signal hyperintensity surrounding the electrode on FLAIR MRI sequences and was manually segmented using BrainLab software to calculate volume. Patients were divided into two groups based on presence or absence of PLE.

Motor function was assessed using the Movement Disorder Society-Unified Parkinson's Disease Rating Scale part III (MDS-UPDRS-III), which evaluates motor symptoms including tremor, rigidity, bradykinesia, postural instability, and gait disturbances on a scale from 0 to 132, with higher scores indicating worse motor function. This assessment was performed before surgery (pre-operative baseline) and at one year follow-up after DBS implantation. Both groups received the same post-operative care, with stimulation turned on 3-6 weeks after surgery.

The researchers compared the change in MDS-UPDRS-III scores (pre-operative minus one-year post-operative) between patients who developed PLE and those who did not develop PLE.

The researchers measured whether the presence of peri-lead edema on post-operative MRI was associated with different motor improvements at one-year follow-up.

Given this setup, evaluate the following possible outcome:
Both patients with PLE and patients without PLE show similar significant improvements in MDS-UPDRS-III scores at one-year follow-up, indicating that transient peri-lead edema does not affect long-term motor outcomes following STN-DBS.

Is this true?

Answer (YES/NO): YES